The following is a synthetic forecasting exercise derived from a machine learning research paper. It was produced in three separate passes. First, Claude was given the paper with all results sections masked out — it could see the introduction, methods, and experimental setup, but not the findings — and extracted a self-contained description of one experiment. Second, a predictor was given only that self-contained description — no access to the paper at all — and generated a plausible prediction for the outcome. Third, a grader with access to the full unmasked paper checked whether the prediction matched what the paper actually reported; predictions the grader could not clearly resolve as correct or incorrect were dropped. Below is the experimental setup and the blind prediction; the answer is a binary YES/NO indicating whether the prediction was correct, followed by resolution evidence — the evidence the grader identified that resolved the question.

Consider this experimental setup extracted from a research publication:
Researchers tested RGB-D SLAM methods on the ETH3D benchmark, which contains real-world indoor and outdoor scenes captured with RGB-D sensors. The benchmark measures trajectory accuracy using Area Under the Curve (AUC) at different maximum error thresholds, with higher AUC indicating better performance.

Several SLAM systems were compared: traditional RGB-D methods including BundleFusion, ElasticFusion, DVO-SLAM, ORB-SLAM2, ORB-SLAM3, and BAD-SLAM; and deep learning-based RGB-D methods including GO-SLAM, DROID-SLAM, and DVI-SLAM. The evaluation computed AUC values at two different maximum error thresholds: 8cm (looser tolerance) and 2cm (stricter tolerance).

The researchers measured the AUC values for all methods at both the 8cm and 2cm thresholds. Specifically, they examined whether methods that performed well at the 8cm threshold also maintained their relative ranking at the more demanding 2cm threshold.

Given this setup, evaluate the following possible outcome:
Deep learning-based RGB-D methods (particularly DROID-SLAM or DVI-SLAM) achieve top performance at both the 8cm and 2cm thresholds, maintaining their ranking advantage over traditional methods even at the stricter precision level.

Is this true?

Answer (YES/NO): YES